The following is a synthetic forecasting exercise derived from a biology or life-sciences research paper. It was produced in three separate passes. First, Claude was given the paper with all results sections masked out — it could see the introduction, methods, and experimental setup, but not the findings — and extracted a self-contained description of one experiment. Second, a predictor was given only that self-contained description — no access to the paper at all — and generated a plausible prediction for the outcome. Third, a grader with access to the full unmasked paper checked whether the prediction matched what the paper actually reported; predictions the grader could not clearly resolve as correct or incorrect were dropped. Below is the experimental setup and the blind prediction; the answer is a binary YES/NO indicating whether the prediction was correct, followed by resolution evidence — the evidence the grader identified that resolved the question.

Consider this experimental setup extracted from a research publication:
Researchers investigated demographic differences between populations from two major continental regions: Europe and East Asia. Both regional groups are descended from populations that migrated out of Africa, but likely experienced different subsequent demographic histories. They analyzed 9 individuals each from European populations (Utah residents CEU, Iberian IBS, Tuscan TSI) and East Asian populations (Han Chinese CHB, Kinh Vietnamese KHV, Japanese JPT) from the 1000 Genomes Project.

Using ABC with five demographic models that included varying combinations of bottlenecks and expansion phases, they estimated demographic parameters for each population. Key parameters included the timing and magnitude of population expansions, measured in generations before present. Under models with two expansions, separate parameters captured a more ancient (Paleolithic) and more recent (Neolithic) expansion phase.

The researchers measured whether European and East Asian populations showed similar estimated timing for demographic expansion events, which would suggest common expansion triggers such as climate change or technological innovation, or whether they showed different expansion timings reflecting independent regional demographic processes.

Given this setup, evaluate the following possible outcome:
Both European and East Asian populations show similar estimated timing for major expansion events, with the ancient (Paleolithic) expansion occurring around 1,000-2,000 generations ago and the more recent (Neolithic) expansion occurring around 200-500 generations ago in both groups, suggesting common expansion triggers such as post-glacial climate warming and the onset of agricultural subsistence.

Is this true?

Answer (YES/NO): NO